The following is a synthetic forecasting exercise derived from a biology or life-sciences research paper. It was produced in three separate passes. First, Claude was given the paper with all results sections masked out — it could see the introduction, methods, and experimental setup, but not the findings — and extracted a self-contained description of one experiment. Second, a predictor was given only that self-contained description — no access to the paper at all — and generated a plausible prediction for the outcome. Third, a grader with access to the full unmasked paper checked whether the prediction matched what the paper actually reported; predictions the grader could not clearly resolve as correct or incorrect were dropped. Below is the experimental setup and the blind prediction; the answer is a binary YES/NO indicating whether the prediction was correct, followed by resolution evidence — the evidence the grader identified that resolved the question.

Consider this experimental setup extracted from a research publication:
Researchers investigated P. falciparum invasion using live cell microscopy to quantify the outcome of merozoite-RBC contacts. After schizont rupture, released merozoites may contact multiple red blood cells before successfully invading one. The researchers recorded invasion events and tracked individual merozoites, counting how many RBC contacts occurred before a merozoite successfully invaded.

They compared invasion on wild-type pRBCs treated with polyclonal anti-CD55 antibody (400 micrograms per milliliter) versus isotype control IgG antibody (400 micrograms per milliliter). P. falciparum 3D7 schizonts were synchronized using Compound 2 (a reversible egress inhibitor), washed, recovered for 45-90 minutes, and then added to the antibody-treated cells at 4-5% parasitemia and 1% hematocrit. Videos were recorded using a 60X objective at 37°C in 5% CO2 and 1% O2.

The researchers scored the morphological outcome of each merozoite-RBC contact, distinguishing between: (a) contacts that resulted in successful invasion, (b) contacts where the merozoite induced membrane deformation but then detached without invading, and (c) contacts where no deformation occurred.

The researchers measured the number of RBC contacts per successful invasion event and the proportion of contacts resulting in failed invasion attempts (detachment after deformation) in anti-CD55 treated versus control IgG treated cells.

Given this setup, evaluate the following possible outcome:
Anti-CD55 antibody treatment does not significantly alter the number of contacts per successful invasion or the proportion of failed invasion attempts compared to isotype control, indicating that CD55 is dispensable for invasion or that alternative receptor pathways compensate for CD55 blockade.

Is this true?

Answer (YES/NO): NO